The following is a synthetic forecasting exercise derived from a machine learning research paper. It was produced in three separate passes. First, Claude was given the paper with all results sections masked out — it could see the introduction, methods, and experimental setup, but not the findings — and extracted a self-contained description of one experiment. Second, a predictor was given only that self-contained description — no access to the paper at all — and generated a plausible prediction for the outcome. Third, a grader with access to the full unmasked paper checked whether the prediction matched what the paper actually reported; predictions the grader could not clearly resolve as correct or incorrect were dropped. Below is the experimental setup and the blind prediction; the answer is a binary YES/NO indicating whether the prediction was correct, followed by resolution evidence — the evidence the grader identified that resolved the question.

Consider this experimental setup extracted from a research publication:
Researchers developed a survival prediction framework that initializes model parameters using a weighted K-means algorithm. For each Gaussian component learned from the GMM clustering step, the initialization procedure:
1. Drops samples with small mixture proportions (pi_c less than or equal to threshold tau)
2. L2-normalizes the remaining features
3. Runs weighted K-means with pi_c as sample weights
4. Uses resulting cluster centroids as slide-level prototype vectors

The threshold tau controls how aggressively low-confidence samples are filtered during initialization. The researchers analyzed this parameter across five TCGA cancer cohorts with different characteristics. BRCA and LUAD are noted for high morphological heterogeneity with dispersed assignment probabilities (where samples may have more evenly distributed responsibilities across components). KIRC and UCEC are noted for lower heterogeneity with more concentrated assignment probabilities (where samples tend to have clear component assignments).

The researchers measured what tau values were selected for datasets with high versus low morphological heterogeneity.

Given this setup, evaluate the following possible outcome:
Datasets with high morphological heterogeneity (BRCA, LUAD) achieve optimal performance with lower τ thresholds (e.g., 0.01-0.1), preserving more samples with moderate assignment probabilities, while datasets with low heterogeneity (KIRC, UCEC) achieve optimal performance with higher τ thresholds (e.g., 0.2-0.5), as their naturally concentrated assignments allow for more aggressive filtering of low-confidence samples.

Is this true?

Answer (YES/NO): NO